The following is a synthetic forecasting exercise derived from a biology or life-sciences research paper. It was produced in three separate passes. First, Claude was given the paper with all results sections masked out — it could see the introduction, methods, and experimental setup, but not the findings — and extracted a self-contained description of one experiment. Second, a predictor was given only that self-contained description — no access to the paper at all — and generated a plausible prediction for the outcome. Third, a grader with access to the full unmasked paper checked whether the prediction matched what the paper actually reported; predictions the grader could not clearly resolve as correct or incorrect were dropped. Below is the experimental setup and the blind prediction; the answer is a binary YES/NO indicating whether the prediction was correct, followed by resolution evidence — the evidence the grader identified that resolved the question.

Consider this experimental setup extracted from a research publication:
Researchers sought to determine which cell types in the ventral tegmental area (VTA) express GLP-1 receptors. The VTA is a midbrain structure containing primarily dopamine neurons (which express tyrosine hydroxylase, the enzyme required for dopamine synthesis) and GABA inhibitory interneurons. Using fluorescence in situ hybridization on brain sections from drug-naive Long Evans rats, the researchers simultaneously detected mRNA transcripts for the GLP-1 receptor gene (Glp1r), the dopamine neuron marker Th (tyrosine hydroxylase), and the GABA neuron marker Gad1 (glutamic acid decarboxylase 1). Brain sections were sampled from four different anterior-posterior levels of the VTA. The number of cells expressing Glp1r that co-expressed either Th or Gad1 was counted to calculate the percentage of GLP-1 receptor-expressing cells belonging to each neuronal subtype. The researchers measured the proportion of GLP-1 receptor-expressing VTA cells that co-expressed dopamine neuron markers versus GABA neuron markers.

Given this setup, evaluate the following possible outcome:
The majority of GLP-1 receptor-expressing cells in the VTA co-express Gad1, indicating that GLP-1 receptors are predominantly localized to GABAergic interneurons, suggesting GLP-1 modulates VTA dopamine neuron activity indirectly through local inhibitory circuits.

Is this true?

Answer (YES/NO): YES